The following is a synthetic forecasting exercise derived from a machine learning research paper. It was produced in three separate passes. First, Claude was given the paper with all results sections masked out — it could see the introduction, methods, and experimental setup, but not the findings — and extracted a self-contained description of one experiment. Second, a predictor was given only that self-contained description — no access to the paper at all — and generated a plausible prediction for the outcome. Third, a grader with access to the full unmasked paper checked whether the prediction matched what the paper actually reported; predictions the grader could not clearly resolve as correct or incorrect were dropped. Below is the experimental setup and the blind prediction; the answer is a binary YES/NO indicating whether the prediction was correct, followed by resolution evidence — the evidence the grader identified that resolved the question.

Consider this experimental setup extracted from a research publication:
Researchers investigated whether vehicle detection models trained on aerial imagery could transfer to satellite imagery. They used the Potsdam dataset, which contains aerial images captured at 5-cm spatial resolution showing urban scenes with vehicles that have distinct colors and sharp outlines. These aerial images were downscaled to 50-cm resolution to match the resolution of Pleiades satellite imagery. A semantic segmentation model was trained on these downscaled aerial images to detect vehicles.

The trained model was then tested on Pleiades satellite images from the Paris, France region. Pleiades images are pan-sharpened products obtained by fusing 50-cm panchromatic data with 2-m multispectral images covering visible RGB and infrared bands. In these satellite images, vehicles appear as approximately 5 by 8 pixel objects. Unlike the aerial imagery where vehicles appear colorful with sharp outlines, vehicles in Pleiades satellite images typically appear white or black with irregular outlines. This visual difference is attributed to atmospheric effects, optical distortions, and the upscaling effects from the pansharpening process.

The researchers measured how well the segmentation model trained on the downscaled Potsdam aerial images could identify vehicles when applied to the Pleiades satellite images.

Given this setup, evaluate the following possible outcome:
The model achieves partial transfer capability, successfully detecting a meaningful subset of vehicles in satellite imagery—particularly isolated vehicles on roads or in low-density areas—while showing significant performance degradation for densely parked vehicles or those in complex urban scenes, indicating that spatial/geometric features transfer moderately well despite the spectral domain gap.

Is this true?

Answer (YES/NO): NO